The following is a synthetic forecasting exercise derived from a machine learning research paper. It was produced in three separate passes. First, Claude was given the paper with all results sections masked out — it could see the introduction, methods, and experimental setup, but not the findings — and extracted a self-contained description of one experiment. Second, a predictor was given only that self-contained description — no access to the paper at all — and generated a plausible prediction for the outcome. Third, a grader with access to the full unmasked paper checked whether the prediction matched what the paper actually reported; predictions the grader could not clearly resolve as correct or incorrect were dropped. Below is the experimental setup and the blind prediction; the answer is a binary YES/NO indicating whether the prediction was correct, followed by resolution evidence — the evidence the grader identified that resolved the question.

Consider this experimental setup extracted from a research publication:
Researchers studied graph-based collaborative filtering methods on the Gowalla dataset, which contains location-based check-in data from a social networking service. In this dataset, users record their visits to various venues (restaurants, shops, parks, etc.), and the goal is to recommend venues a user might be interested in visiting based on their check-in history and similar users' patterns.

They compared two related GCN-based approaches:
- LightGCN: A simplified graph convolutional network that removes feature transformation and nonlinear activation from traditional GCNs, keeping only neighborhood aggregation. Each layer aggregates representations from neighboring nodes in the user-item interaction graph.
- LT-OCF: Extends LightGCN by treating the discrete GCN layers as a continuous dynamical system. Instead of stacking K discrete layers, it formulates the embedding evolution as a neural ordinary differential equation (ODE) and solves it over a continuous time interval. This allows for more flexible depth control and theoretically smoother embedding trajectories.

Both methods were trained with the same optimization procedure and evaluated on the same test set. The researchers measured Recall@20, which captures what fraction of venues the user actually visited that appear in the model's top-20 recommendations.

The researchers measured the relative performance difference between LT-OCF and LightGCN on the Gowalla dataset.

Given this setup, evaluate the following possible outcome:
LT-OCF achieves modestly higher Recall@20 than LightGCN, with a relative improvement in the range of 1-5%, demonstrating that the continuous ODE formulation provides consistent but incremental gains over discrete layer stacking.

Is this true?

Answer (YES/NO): NO